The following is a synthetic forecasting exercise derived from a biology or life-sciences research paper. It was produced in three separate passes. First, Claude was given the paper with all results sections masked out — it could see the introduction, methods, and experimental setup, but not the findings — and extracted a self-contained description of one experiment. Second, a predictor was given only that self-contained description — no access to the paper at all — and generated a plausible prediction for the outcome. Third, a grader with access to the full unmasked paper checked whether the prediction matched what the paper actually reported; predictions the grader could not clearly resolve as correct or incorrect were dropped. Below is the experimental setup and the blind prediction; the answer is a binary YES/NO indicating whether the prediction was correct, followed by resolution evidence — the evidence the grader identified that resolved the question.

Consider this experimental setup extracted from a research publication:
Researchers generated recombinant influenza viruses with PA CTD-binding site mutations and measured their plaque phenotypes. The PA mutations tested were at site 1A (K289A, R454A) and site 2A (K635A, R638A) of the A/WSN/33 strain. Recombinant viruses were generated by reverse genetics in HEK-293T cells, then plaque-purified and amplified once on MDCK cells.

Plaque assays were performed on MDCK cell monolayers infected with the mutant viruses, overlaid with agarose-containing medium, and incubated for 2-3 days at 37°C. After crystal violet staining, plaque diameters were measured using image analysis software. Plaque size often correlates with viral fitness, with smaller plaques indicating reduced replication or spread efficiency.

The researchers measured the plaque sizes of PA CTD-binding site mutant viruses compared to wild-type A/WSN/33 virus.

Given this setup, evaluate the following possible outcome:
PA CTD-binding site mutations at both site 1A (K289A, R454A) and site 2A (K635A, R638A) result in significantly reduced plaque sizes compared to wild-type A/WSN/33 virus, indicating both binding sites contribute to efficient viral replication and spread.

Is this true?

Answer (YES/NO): YES